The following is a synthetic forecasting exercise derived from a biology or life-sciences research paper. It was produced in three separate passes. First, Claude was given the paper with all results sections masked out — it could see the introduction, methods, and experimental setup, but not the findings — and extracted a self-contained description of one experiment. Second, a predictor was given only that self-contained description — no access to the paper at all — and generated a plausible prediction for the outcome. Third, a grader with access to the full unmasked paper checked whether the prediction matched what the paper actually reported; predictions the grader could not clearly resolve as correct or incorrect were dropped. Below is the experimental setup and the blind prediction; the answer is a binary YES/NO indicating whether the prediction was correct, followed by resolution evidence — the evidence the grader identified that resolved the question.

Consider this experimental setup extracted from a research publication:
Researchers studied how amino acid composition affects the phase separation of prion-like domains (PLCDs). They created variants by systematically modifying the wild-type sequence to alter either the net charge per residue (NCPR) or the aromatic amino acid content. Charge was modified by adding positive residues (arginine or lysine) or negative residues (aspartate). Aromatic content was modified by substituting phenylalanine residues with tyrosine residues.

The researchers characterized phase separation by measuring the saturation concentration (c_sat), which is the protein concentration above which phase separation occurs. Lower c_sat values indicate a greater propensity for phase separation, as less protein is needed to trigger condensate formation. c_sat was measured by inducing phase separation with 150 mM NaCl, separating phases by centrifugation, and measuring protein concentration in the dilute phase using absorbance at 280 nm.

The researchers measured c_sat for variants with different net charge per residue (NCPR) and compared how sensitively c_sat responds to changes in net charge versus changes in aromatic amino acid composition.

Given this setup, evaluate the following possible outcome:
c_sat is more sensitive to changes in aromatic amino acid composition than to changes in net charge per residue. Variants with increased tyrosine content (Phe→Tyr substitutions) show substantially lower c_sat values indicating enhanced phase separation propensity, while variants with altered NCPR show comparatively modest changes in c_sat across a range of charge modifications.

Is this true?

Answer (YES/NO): NO